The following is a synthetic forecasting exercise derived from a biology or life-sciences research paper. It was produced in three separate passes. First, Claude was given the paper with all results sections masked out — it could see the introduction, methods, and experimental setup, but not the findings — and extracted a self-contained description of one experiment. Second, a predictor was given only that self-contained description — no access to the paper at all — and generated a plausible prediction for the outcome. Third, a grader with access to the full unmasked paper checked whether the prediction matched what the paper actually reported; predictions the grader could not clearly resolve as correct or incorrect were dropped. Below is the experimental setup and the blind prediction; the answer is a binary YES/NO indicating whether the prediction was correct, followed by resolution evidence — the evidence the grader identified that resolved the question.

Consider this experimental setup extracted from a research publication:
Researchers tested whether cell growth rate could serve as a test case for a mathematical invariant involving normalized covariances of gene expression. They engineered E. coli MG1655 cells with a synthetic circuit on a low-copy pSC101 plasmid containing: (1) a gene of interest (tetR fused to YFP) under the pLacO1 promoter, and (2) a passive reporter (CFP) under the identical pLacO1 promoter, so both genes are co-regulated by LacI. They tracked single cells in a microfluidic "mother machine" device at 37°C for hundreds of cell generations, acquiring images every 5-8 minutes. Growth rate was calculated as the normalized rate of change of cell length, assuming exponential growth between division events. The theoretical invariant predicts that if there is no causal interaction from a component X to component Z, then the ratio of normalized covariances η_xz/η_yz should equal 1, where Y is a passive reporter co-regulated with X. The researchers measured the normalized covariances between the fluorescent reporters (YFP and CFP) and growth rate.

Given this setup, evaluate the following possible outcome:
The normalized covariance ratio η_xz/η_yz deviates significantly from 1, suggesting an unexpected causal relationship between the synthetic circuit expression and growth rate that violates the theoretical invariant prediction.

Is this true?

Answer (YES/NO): YES